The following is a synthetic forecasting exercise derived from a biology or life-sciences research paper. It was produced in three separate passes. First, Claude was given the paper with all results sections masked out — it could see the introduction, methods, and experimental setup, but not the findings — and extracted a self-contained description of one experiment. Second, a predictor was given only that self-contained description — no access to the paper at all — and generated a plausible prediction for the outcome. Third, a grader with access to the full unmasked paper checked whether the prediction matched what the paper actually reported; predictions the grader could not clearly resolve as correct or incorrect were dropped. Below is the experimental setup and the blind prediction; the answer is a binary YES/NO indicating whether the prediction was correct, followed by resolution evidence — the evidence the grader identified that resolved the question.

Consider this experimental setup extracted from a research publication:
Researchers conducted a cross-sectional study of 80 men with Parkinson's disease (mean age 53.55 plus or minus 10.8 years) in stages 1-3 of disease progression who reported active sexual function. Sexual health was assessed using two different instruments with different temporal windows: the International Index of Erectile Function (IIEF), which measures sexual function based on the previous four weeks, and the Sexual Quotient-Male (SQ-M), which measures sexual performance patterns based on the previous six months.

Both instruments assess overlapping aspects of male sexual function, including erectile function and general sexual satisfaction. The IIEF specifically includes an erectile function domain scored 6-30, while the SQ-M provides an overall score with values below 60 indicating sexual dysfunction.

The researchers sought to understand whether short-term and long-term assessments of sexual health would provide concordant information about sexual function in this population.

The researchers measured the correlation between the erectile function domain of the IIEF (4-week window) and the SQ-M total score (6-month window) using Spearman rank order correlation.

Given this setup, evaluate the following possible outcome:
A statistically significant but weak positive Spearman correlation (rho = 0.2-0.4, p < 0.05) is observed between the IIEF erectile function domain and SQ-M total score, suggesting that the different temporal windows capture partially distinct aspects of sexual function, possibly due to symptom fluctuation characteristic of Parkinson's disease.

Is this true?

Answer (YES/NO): NO